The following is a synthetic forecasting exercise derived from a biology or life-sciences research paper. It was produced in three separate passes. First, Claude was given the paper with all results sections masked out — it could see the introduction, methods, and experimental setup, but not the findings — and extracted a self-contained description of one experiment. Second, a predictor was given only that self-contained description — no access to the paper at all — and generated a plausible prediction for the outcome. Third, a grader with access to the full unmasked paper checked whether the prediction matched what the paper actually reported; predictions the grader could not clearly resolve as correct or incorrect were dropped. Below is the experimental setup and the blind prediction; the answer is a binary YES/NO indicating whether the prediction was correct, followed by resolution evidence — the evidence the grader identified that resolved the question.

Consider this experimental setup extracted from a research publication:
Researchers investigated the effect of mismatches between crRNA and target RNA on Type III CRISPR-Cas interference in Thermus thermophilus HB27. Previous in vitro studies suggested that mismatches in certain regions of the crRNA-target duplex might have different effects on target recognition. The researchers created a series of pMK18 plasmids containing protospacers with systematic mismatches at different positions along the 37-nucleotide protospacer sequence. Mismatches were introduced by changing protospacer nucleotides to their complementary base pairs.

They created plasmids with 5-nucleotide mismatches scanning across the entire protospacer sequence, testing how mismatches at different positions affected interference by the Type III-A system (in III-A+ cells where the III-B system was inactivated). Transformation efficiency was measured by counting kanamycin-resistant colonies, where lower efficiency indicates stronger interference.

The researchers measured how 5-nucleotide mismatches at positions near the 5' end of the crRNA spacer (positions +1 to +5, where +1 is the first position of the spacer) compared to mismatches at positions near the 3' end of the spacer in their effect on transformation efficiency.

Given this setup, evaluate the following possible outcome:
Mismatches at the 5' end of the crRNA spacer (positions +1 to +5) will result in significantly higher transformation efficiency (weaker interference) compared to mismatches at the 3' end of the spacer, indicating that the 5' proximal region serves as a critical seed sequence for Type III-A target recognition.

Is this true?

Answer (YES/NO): NO